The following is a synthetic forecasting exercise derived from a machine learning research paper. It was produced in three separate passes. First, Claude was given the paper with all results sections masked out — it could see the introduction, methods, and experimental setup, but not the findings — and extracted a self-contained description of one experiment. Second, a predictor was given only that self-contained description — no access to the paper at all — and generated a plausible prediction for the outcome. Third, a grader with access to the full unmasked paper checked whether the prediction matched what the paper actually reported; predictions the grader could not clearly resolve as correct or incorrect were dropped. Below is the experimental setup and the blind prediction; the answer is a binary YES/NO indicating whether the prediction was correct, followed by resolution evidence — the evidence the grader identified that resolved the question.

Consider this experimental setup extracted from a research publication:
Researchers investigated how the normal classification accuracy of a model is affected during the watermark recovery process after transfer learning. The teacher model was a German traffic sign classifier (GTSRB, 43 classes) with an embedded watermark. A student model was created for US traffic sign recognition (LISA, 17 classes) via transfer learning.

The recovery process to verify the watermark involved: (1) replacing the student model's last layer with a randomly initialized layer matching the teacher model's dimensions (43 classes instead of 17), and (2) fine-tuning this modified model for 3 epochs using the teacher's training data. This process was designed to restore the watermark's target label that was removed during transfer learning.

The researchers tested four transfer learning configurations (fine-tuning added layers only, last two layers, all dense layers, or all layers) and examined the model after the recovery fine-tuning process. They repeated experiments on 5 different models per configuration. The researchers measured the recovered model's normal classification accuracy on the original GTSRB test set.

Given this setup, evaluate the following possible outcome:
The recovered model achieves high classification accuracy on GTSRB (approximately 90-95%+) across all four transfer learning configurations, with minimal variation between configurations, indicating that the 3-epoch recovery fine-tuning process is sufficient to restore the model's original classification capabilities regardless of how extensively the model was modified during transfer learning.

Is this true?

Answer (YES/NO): YES